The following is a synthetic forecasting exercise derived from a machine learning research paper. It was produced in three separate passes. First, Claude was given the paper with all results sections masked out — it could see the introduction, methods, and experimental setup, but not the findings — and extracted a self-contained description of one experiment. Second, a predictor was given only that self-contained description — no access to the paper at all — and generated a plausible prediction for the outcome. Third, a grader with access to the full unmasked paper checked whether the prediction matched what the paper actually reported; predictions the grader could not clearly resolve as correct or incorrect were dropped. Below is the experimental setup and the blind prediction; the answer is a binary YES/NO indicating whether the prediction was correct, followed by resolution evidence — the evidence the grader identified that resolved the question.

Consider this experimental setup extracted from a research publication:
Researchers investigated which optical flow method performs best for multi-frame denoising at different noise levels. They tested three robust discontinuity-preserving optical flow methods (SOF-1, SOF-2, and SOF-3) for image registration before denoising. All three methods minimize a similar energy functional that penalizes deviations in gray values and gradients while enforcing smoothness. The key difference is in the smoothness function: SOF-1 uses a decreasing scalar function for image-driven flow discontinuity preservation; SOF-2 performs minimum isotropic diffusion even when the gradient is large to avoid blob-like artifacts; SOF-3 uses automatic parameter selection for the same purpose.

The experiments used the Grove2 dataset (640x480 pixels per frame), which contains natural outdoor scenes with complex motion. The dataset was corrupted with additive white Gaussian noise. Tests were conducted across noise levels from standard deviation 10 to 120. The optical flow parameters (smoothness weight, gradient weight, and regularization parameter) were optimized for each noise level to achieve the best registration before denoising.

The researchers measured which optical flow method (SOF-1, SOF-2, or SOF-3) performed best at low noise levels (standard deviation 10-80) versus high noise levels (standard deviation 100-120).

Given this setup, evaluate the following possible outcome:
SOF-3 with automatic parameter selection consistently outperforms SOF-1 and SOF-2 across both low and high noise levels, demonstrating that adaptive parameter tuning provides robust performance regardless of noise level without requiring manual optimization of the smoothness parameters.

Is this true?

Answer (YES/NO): NO